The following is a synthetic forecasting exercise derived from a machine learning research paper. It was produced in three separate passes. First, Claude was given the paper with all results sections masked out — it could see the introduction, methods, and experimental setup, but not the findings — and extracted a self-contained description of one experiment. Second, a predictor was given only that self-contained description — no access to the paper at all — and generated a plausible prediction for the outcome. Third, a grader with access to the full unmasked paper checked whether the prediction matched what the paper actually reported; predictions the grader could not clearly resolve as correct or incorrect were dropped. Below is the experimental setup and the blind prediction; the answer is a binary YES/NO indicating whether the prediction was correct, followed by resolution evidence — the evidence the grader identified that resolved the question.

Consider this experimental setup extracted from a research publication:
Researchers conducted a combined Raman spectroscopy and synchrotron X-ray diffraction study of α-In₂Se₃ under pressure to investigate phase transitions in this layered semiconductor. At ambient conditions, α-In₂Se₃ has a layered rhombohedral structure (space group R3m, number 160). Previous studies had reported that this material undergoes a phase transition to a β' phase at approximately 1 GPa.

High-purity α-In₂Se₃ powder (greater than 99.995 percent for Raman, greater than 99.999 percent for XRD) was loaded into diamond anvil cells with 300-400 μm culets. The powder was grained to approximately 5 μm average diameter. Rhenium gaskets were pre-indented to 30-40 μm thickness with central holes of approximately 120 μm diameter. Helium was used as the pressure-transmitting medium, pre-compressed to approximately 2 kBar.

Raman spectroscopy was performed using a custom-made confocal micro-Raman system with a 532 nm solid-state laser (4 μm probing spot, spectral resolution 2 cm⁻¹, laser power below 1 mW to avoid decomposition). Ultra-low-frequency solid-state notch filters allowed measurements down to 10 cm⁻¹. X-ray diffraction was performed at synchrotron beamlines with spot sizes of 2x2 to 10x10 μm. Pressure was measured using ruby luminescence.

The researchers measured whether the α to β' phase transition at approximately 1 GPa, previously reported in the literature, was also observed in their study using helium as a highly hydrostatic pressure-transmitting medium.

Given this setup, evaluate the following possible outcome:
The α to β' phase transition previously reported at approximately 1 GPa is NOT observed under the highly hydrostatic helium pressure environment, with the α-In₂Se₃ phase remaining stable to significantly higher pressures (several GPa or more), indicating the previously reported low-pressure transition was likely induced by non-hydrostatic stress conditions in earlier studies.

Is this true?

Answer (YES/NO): NO